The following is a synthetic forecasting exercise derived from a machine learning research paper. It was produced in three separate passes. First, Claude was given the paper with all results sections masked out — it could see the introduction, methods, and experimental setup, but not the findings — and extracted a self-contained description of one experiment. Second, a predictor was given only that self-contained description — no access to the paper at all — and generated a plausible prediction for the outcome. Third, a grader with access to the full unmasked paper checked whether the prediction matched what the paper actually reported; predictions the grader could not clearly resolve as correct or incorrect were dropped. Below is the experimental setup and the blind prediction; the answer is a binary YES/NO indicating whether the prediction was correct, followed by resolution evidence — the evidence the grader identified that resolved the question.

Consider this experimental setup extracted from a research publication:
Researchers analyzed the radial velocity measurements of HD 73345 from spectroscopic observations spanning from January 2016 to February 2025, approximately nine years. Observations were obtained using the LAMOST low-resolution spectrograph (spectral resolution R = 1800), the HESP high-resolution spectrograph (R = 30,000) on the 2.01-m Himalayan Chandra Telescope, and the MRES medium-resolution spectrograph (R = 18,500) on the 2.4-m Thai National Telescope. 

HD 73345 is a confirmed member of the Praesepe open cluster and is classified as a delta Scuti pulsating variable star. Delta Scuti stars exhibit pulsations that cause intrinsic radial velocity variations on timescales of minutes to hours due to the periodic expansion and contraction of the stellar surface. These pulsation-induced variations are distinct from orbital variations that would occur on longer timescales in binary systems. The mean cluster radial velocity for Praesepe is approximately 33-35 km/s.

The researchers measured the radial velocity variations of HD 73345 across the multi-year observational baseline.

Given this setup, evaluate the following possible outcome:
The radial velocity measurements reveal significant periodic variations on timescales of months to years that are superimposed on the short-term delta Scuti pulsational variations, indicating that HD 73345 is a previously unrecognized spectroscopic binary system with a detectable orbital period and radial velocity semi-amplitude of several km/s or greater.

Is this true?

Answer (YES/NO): NO